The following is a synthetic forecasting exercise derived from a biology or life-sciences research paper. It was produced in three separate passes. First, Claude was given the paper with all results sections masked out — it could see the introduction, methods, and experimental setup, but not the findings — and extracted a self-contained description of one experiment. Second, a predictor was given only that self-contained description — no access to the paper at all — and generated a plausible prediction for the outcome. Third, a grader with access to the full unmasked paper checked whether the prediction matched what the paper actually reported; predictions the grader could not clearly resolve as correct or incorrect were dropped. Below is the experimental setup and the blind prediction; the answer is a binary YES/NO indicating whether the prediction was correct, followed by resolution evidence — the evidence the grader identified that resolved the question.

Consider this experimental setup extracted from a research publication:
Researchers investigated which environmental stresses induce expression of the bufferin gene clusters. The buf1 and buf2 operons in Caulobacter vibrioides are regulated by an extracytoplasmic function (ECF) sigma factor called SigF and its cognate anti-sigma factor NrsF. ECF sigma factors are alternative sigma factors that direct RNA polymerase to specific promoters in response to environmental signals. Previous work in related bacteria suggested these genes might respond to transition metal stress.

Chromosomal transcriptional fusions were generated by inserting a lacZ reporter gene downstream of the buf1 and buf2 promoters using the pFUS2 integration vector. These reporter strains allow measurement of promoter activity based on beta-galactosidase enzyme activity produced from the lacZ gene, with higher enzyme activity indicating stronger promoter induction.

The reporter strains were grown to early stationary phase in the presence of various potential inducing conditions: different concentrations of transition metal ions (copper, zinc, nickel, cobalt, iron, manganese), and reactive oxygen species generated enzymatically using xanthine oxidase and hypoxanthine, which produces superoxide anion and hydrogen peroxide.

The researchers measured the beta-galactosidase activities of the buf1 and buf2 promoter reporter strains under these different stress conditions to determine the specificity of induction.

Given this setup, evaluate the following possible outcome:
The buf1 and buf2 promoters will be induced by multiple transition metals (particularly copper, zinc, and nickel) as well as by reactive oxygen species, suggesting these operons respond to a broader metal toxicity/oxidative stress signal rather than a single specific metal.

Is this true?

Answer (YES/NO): NO